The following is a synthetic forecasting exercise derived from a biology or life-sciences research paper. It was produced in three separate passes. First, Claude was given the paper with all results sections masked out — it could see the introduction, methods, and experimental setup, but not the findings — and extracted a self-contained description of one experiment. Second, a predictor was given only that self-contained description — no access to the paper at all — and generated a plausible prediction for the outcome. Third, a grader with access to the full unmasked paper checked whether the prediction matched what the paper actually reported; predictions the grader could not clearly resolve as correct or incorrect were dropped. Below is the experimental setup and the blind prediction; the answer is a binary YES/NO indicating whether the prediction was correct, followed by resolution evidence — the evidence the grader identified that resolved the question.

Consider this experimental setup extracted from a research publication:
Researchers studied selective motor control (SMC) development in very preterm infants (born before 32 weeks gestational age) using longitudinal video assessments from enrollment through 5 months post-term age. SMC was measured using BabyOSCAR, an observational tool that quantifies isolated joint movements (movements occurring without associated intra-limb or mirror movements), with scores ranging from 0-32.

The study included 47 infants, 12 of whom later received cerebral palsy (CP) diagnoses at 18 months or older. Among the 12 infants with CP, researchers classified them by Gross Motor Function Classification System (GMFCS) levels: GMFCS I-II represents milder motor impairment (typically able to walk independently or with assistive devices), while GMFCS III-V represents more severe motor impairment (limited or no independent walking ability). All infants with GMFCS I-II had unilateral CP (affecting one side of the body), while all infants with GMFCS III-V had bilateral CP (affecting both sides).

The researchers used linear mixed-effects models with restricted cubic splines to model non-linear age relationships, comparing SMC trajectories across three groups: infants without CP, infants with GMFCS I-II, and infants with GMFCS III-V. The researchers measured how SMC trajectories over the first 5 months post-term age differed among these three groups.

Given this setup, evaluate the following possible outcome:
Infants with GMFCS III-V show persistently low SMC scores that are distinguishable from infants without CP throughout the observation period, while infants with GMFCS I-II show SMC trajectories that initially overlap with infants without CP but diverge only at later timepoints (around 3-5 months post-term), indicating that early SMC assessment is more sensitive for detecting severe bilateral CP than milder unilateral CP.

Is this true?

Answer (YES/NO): NO